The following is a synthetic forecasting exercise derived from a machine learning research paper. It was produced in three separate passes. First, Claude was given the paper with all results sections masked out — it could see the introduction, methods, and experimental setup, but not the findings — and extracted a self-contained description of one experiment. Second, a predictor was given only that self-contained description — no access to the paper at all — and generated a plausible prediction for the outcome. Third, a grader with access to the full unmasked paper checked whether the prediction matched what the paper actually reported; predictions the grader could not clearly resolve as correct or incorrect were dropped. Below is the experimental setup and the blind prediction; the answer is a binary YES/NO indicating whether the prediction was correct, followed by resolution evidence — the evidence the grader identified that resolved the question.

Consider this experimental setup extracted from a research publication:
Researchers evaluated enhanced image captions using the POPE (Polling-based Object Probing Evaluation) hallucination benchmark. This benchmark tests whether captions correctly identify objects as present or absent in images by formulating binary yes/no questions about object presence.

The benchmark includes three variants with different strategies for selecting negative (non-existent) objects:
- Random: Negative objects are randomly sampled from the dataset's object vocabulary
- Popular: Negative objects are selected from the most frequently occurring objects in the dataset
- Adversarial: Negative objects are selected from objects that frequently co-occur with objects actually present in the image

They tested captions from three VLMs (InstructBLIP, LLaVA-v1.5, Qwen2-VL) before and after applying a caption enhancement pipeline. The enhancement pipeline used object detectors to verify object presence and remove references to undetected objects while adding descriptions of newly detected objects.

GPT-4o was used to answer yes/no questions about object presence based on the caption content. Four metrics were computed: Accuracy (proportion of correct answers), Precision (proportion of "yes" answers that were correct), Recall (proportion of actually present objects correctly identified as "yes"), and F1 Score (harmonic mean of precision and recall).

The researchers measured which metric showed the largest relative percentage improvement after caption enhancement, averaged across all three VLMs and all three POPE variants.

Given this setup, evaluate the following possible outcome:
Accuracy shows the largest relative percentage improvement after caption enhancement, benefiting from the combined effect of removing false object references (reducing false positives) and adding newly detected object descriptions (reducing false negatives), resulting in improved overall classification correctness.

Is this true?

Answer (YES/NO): NO